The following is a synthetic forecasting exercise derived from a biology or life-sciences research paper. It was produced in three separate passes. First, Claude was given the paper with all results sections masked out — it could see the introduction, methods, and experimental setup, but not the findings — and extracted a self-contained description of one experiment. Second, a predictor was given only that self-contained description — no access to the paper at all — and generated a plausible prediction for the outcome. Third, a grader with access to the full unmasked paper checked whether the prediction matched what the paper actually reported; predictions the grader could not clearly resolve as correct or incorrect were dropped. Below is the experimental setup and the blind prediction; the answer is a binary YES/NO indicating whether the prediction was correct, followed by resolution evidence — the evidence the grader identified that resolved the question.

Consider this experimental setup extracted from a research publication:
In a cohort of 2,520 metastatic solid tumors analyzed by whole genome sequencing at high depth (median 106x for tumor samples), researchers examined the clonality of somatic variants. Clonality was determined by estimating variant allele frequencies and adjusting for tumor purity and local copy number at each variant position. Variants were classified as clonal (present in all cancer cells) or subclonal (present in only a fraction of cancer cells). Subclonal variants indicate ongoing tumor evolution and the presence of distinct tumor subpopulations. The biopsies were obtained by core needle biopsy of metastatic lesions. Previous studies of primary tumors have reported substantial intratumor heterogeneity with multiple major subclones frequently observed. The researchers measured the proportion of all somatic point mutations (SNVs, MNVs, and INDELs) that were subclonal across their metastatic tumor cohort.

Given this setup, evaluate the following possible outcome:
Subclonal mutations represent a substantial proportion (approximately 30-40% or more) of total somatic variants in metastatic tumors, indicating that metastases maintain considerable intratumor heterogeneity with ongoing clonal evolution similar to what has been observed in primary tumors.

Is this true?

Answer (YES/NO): NO